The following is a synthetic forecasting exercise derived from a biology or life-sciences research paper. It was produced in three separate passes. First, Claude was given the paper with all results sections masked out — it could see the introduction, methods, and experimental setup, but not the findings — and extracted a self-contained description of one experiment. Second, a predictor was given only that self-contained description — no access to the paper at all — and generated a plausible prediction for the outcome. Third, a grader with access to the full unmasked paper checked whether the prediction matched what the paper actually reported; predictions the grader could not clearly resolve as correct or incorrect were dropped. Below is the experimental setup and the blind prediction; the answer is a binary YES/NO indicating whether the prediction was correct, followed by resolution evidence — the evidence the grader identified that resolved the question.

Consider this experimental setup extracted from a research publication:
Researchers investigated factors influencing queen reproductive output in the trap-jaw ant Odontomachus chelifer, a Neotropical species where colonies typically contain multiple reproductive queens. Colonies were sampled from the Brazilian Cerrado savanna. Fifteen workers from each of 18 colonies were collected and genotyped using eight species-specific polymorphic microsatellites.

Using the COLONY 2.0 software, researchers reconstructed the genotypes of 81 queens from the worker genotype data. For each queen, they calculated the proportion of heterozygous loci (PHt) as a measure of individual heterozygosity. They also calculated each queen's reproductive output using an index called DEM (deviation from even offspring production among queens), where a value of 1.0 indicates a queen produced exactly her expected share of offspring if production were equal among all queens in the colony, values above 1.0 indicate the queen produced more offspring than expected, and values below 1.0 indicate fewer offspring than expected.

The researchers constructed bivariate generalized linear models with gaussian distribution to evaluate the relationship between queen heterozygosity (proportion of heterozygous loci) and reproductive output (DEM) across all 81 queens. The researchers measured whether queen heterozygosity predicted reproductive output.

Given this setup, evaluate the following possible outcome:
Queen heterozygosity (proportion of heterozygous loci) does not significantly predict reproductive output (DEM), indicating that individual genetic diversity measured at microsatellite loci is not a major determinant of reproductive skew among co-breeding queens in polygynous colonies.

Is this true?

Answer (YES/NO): YES